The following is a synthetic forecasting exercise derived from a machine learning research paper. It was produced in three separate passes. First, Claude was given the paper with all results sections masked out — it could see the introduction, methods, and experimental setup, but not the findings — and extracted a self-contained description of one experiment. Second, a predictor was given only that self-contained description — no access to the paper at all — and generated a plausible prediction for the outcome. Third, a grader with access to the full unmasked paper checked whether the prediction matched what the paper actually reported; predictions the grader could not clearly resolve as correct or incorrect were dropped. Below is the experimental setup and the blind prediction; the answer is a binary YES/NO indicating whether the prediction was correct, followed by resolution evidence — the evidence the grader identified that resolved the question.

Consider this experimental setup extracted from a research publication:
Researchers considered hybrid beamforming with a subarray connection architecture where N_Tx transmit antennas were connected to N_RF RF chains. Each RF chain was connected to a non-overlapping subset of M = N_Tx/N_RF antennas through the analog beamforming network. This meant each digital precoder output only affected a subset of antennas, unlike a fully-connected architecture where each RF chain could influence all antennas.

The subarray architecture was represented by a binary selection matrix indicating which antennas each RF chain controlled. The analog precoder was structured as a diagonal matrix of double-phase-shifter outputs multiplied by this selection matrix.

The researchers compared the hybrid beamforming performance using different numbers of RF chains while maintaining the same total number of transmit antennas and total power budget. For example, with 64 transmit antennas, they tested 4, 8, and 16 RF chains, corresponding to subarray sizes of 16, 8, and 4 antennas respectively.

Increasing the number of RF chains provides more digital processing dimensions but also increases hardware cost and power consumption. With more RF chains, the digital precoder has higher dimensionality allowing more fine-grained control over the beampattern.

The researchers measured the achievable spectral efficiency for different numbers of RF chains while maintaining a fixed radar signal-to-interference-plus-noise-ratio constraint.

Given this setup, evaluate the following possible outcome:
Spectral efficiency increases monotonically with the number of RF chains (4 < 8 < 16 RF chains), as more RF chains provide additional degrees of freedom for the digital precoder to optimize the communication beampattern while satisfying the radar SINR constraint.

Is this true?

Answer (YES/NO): YES